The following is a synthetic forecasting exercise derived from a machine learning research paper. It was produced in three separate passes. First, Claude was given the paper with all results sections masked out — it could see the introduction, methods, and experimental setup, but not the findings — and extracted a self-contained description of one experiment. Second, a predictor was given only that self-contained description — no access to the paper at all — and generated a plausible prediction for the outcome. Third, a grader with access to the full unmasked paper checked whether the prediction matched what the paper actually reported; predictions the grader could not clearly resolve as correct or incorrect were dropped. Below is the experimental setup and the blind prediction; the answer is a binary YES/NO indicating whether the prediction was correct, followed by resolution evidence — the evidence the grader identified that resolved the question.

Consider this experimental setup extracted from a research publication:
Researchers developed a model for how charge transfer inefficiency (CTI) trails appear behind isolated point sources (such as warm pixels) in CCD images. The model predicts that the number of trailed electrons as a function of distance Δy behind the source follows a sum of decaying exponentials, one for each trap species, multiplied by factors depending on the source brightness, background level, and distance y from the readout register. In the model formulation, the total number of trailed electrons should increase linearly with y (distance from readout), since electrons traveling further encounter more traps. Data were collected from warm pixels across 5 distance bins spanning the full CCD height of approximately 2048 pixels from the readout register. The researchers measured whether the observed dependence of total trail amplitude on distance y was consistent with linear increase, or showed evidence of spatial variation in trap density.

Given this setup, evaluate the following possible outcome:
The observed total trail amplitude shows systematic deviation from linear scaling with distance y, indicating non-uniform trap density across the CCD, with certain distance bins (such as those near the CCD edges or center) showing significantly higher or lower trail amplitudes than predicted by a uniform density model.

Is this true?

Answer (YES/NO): NO